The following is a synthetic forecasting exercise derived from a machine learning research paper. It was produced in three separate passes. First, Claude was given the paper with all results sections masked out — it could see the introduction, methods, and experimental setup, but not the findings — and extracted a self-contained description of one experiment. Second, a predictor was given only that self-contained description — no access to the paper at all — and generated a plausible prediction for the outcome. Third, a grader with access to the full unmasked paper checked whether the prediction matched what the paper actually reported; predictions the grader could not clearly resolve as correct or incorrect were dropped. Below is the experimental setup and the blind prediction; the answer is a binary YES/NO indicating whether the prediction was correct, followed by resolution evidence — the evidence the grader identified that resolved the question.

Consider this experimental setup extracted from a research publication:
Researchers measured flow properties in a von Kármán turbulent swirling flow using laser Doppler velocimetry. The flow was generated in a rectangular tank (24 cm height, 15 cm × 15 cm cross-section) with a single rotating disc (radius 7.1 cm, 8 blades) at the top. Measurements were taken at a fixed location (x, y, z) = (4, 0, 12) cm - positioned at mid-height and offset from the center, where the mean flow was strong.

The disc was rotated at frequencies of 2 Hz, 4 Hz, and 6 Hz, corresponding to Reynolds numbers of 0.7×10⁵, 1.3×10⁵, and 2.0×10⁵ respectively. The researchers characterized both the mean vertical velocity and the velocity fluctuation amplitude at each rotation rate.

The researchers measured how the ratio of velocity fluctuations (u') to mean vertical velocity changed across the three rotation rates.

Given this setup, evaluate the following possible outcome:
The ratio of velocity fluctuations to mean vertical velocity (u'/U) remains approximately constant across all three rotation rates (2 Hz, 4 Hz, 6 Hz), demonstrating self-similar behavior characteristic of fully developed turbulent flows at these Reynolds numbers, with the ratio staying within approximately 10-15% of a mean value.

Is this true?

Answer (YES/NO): NO